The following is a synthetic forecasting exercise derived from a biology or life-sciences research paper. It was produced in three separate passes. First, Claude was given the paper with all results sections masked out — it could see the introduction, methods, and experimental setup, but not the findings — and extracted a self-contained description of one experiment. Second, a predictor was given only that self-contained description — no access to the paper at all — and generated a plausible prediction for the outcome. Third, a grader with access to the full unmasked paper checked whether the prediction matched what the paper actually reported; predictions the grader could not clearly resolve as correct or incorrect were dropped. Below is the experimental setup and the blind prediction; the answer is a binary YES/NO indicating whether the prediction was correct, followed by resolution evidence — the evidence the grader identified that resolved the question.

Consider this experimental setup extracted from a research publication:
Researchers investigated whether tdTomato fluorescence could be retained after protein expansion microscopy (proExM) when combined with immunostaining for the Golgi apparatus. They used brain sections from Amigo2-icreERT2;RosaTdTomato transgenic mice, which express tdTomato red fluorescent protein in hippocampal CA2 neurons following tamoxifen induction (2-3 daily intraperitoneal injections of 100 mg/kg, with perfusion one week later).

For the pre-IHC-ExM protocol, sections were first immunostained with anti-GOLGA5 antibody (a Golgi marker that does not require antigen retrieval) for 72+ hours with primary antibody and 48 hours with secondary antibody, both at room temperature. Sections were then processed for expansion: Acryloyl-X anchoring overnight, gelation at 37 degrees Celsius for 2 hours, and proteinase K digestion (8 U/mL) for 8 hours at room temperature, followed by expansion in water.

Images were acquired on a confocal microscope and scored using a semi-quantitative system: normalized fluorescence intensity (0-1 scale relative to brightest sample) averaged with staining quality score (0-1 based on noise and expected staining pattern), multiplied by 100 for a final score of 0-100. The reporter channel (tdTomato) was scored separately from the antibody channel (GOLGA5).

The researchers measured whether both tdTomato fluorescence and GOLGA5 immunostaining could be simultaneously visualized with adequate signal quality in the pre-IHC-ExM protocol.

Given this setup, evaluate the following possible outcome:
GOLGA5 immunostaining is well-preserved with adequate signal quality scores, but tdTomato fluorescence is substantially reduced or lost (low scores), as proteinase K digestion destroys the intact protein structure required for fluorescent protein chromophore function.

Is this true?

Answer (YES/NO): NO